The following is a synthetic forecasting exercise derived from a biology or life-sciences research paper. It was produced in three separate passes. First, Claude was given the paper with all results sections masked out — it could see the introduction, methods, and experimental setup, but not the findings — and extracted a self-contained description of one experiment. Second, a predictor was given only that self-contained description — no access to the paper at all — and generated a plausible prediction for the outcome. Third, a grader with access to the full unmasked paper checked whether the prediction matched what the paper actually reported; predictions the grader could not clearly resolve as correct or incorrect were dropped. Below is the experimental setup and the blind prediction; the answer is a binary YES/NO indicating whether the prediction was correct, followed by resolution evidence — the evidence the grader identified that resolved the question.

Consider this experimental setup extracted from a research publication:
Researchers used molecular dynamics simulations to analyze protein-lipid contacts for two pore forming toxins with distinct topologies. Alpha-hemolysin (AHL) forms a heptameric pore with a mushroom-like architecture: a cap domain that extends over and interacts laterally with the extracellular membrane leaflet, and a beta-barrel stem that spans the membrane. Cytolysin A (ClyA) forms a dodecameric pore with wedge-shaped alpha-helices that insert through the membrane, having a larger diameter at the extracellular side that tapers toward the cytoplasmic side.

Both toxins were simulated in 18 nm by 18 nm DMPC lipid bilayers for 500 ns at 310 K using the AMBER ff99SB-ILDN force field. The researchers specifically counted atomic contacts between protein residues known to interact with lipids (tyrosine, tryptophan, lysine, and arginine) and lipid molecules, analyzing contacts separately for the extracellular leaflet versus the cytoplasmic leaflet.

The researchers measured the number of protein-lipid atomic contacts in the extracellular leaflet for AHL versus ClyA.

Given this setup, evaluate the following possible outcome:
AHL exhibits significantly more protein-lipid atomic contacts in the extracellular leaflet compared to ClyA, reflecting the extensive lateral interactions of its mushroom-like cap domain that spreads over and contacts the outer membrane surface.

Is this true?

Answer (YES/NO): YES